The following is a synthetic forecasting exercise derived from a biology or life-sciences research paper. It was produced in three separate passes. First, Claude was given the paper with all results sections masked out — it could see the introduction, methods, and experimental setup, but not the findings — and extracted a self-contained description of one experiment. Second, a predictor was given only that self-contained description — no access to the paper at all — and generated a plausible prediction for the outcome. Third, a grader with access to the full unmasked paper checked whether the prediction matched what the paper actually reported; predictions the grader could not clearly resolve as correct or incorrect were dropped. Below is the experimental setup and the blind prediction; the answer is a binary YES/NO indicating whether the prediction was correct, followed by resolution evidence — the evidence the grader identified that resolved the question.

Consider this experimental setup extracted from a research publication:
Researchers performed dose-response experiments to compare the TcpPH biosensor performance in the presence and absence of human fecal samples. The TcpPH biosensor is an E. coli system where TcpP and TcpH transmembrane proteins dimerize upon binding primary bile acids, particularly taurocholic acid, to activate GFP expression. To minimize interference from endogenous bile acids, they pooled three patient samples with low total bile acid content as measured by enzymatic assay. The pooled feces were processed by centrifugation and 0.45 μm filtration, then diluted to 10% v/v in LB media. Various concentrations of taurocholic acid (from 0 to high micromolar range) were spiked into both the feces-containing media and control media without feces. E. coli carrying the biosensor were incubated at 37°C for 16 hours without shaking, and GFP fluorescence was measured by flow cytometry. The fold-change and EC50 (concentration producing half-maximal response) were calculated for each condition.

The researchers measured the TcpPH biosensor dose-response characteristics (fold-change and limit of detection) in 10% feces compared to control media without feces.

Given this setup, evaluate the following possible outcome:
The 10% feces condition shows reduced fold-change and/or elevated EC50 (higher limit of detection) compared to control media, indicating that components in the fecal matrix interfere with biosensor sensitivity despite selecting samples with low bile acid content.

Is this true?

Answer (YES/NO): NO